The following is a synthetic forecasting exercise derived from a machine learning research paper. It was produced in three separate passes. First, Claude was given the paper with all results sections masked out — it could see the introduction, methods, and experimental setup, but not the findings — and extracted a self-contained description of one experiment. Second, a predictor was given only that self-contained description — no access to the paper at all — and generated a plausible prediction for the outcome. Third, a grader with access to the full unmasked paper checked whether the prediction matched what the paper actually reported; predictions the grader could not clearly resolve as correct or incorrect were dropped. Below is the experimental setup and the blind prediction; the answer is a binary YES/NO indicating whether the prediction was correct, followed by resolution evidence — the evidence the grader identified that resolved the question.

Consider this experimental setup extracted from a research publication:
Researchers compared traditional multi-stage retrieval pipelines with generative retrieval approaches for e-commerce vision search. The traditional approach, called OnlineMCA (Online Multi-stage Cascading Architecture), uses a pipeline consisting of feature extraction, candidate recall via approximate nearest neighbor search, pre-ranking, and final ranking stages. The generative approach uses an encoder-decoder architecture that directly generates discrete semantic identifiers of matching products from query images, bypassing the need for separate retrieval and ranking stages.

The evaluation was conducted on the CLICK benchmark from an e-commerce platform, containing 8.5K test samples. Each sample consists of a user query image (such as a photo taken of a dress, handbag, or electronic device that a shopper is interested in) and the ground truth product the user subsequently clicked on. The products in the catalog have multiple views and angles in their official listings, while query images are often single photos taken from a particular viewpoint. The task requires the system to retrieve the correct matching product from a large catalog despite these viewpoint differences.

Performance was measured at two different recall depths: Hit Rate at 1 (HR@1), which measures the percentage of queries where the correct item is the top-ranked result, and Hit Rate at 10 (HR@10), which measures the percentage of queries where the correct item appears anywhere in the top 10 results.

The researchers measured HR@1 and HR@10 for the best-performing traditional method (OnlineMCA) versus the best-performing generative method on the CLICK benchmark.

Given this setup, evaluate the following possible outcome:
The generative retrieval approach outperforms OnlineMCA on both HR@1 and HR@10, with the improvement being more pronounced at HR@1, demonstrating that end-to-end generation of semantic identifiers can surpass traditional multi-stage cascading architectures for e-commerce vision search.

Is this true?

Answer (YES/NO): NO